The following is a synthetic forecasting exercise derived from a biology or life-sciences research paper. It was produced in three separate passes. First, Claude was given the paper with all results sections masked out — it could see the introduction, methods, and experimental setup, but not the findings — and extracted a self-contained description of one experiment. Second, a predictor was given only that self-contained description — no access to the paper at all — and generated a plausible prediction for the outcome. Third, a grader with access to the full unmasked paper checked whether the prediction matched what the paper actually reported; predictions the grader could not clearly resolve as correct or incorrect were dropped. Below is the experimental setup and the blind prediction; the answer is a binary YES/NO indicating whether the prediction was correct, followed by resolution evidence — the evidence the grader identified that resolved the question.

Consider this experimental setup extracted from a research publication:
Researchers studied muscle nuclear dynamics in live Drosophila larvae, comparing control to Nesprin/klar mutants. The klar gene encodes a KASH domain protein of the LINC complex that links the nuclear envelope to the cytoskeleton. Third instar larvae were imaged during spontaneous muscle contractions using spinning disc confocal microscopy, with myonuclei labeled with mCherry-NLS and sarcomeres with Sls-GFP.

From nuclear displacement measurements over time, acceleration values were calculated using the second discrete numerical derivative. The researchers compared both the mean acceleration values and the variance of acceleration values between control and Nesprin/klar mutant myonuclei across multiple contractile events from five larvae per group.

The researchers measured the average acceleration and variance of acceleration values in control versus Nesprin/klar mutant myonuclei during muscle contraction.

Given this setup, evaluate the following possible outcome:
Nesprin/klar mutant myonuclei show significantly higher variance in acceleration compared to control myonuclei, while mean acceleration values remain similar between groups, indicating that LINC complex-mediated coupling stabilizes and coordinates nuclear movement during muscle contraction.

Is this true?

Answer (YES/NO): NO